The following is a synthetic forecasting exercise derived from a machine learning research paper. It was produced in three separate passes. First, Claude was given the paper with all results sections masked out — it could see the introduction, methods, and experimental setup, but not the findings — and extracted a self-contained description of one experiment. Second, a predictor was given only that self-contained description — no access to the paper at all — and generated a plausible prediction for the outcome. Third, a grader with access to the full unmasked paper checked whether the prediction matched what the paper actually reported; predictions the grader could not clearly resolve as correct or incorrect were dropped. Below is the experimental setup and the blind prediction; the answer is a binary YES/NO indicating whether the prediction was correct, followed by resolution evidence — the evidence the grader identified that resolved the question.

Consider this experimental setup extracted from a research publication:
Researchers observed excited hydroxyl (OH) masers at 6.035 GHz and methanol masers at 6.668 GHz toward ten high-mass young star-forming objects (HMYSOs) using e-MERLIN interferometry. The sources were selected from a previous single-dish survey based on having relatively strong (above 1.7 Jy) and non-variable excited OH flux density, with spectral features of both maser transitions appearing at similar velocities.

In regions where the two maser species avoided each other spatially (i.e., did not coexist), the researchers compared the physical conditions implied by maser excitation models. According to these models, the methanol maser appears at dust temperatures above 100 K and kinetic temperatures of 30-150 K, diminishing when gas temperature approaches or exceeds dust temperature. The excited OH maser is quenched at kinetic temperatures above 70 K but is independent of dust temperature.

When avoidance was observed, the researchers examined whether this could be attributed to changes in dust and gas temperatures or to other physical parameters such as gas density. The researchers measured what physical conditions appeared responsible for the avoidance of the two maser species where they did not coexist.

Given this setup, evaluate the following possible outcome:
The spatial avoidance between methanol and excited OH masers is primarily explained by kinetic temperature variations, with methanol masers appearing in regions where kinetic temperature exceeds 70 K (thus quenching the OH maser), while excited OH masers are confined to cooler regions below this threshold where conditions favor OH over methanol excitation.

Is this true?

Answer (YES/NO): NO